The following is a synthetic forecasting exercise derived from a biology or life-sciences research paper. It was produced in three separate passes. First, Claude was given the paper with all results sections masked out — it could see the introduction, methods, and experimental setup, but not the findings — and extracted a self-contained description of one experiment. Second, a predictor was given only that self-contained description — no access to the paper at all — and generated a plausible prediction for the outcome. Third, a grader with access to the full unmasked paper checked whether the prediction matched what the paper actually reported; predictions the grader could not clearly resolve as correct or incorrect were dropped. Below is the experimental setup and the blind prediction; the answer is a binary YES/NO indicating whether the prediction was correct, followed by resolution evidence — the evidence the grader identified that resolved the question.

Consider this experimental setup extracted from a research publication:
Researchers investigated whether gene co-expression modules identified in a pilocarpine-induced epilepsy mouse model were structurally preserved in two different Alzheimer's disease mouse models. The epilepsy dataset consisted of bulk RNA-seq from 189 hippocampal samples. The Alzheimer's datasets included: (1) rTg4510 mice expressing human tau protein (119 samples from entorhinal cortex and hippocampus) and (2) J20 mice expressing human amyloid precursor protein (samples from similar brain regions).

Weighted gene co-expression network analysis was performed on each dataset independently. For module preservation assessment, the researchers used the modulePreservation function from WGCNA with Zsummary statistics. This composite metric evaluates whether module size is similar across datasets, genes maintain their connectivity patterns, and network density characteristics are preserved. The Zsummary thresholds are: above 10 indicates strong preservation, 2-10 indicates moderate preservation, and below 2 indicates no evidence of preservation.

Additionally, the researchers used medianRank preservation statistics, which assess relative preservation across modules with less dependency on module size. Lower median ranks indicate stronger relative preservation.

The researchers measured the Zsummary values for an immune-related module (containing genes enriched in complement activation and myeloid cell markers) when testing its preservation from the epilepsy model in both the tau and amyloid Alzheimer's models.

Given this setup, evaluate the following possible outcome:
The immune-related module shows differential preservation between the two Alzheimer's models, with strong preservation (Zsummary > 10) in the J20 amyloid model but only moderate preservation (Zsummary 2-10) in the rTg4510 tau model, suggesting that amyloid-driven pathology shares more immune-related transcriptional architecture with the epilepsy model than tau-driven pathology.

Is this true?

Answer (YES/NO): NO